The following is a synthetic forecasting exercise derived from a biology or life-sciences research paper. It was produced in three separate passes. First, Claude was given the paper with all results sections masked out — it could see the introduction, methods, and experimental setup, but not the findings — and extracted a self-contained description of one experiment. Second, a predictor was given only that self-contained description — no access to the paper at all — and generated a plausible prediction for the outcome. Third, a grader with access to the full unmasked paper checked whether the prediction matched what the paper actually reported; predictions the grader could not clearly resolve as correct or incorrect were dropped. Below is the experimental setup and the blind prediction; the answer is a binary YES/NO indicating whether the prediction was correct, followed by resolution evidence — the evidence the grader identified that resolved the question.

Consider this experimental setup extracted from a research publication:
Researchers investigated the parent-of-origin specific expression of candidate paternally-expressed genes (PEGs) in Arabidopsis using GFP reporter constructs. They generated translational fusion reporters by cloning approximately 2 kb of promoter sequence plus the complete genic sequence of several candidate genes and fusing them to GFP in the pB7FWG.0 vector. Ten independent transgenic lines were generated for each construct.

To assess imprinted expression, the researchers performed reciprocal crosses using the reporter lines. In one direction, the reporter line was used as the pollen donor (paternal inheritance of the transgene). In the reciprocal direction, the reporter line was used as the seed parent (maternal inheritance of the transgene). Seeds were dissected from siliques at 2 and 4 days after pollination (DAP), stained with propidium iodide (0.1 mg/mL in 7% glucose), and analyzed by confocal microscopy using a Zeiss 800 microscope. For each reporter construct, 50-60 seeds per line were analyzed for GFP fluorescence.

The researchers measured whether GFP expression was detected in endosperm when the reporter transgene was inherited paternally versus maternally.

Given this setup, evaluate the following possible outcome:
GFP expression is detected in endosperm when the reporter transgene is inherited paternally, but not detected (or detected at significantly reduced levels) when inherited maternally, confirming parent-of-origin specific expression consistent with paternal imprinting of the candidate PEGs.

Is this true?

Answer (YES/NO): YES